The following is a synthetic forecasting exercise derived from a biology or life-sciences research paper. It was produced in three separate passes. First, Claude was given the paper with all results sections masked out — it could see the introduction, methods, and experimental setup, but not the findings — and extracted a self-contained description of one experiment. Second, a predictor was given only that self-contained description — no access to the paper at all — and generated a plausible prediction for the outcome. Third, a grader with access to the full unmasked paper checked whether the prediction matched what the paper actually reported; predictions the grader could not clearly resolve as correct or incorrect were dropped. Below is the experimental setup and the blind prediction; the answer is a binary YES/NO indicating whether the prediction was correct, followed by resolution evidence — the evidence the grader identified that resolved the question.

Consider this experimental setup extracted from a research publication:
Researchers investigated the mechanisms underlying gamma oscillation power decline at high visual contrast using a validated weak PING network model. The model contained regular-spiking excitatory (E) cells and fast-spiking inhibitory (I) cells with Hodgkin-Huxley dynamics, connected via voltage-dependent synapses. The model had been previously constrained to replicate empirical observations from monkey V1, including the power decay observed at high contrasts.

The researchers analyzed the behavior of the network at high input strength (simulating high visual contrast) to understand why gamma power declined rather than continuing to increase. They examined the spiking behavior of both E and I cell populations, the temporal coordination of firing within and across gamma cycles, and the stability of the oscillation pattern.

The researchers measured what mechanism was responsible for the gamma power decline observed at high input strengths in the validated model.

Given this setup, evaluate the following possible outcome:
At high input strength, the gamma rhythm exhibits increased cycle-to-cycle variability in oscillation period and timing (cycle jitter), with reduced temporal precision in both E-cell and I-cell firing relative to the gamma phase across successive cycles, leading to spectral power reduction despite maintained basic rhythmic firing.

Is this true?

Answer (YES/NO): NO